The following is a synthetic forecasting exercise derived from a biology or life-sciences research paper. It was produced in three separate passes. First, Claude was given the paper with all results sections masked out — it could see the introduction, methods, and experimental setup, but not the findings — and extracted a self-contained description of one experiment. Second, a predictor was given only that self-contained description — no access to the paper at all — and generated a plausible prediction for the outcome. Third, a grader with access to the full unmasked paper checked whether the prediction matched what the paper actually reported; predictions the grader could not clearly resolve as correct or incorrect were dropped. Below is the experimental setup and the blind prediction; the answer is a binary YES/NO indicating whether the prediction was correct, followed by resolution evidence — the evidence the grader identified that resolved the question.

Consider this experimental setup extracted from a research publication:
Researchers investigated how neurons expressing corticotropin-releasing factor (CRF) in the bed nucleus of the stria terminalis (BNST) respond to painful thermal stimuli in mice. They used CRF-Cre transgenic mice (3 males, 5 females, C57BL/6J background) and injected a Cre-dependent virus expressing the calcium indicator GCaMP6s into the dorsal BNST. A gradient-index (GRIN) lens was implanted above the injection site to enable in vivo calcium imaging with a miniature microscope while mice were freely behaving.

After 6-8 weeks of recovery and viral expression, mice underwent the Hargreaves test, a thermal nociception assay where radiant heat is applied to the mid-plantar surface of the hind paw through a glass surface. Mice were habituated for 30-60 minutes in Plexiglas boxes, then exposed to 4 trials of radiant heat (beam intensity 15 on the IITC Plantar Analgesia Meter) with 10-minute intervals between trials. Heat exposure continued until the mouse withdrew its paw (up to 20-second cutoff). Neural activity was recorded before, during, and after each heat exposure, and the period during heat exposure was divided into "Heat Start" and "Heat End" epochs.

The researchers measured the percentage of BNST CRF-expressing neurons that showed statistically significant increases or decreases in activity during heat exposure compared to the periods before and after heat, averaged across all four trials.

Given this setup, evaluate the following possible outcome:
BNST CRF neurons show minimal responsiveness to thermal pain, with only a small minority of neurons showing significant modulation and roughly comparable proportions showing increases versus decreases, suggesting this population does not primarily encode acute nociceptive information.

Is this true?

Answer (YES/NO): NO